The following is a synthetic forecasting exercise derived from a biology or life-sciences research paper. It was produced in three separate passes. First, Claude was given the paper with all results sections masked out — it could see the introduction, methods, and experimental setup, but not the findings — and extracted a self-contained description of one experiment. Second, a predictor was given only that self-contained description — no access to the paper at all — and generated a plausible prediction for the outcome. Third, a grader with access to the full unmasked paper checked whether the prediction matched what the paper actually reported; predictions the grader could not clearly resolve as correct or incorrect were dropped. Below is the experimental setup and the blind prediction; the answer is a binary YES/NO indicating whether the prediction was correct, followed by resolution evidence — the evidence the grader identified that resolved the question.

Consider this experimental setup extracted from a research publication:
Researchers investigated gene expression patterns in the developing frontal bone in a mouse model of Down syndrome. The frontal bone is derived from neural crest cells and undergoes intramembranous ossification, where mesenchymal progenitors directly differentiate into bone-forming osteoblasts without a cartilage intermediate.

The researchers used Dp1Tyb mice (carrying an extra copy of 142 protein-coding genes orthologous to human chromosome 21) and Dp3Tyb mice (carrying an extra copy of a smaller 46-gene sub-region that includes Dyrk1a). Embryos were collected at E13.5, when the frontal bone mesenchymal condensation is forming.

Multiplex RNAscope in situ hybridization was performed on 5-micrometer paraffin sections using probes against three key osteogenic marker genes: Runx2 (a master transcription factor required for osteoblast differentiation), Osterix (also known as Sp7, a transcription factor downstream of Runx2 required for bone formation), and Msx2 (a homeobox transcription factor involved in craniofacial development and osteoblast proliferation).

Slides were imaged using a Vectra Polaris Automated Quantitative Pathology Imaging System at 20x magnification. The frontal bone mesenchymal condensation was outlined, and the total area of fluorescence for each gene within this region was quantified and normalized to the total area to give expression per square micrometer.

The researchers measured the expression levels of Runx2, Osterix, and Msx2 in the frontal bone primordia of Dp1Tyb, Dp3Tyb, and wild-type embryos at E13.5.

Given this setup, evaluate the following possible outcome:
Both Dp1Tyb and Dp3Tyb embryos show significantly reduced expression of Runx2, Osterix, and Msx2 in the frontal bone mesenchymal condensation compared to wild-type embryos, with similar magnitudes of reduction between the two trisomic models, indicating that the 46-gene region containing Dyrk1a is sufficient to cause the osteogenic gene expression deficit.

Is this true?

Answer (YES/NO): NO